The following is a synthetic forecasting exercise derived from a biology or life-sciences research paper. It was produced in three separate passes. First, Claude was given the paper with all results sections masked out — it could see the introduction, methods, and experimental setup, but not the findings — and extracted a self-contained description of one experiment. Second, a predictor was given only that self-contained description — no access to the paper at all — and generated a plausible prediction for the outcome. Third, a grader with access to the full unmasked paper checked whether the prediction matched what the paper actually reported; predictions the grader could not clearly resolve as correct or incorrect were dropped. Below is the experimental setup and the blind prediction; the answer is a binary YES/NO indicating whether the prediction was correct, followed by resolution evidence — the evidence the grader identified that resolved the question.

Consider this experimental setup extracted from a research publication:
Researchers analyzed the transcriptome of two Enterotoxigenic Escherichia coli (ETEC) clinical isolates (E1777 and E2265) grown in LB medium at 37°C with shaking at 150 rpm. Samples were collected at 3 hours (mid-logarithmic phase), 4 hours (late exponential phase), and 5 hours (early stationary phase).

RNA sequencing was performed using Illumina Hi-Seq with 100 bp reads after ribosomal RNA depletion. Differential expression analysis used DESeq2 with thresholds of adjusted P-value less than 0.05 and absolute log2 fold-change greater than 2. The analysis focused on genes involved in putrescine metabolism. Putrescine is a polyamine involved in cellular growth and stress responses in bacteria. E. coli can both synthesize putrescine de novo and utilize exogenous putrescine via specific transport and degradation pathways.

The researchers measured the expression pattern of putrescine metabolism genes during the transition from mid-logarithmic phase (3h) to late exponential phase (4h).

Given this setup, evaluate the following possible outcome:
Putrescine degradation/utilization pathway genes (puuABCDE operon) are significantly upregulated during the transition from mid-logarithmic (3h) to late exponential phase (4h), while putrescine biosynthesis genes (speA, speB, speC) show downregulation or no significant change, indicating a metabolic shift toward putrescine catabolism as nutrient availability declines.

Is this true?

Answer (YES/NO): YES